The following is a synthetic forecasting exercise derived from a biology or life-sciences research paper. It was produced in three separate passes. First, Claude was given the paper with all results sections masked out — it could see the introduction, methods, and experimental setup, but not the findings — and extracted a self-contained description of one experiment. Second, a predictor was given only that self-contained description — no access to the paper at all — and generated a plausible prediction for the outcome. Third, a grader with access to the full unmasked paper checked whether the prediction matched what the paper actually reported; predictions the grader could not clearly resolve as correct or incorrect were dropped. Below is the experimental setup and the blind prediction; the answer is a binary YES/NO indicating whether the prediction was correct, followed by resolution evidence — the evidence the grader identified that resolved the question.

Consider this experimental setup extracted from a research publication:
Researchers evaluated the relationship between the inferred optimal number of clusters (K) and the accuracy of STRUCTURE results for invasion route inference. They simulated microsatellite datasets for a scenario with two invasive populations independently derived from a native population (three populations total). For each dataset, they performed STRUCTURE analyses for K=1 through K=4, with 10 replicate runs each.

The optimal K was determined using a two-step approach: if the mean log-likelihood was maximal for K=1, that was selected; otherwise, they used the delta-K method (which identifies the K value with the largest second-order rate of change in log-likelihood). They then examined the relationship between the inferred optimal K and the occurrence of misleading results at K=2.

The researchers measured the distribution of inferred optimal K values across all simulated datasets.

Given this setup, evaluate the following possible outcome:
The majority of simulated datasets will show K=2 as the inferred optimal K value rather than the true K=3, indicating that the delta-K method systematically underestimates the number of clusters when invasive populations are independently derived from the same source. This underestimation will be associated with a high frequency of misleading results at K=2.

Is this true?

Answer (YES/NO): NO